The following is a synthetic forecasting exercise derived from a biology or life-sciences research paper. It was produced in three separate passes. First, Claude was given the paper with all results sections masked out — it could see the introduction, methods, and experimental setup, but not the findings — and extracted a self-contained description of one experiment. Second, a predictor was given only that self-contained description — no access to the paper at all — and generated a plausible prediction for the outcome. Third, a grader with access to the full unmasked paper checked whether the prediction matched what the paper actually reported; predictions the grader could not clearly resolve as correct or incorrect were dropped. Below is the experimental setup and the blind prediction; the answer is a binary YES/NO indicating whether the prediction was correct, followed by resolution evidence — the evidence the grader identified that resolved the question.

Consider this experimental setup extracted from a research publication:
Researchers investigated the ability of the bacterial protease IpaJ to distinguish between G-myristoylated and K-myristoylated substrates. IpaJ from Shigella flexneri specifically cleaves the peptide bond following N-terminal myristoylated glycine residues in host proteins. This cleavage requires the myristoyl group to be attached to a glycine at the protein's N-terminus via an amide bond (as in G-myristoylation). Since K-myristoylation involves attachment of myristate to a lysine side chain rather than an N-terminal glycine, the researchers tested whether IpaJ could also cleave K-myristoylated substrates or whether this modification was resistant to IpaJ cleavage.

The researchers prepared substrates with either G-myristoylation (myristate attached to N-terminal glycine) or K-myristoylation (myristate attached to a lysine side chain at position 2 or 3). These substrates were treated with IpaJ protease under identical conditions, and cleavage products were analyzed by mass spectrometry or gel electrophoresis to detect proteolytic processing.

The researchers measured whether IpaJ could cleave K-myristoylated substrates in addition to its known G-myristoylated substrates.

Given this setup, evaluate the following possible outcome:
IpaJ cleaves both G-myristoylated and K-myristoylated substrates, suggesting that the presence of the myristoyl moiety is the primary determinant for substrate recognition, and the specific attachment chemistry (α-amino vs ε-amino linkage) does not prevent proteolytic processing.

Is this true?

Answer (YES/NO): NO